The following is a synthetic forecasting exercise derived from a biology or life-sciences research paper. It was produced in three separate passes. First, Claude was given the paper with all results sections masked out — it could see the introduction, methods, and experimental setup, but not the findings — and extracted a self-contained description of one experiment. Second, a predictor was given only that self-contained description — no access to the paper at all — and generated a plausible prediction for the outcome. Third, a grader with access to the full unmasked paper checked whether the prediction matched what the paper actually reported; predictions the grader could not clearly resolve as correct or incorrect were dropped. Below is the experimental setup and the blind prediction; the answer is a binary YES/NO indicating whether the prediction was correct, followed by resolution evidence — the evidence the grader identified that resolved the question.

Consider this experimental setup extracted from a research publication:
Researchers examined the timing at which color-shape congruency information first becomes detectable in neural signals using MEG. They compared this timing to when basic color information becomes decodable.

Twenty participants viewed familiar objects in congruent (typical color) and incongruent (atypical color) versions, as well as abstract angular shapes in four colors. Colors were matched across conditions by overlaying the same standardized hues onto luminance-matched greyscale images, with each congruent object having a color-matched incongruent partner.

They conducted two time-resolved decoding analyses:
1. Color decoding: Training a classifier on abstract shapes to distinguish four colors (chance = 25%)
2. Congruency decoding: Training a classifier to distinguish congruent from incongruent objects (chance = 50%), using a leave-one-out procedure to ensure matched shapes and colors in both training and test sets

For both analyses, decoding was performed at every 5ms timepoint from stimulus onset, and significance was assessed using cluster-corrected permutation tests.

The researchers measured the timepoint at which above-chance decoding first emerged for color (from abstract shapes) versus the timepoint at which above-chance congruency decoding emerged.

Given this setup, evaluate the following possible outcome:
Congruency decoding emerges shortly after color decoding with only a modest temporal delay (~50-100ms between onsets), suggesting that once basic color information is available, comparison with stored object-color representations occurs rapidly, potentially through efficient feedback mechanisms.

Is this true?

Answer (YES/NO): NO